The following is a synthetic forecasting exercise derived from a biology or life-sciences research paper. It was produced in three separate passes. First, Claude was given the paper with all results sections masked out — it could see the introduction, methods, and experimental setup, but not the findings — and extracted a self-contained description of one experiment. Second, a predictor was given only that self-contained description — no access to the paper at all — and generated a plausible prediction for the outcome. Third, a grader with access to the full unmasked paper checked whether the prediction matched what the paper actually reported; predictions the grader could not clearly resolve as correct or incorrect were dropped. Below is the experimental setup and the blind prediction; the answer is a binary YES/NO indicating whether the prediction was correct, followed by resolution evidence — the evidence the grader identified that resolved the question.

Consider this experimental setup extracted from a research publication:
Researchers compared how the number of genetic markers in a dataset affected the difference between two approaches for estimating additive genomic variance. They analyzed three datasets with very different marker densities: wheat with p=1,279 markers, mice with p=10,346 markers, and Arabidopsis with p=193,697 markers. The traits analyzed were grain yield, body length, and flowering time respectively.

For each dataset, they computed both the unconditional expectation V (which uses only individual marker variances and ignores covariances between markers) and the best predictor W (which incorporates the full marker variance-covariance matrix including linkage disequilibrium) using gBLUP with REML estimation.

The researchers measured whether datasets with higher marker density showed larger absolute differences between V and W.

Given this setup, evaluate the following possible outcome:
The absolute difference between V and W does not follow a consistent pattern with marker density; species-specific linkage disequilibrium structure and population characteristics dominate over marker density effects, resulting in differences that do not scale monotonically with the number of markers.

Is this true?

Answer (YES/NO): YES